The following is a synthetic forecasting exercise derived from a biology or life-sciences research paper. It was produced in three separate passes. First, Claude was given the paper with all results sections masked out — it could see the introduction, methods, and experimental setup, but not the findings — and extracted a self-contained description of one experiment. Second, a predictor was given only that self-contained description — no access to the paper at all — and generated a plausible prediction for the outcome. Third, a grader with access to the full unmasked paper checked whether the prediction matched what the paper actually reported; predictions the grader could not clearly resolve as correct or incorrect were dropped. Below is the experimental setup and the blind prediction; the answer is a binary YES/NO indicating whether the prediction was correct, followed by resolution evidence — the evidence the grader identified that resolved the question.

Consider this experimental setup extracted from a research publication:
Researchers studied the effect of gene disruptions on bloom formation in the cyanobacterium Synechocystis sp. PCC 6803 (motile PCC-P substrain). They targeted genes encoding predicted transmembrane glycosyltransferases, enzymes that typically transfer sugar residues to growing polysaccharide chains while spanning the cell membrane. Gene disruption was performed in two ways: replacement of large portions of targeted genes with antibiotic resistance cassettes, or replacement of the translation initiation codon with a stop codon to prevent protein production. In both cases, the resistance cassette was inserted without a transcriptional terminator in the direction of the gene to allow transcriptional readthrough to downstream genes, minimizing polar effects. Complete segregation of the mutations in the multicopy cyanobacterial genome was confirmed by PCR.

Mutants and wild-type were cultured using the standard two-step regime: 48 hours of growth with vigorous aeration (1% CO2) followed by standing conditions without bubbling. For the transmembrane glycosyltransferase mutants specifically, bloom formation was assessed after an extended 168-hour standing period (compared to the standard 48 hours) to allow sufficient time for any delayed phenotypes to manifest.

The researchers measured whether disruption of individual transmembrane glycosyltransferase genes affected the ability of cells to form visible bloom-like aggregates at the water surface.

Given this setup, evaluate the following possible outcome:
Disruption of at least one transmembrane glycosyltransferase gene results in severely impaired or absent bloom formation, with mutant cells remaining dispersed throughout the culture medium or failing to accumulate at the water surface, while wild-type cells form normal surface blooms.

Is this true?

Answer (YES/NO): YES